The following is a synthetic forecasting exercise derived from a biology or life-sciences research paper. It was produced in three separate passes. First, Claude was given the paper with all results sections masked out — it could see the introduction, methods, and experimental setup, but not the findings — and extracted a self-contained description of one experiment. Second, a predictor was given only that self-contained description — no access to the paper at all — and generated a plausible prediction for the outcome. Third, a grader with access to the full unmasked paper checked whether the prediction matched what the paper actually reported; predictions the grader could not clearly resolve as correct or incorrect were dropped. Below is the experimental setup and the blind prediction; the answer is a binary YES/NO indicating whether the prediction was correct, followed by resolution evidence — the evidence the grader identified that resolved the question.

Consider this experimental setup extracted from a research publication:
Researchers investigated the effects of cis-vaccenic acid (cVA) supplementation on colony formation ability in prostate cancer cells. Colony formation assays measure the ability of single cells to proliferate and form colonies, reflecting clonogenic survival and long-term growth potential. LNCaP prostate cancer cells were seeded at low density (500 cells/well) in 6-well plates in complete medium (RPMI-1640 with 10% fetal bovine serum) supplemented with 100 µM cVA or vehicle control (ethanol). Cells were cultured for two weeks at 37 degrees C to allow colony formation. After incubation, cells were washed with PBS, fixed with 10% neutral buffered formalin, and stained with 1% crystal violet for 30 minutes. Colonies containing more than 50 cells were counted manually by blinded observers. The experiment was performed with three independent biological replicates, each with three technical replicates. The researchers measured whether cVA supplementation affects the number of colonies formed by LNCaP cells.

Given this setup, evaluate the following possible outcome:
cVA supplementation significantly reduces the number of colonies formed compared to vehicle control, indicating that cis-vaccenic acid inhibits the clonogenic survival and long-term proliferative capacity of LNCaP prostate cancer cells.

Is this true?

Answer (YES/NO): NO